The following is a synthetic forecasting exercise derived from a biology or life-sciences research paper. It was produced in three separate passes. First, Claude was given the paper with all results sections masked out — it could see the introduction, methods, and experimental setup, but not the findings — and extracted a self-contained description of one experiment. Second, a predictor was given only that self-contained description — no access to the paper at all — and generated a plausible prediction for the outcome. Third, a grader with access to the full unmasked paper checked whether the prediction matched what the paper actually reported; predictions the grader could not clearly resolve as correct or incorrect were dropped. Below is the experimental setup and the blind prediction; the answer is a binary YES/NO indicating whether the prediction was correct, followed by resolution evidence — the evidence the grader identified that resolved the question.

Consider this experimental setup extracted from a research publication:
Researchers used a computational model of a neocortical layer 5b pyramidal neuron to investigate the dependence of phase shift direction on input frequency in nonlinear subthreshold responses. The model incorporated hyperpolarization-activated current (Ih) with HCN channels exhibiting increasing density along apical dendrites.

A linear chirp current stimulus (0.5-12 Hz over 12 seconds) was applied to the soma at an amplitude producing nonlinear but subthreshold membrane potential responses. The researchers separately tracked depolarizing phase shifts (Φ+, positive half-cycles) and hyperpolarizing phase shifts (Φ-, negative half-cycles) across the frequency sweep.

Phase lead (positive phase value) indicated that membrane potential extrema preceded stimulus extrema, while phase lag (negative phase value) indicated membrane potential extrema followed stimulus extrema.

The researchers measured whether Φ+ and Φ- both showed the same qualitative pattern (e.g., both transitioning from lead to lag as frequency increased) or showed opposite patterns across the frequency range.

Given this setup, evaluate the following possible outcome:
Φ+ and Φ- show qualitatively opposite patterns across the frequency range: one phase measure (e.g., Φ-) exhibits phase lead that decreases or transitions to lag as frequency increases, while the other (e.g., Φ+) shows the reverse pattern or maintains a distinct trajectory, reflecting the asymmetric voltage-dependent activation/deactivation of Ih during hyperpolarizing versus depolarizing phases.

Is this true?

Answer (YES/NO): NO